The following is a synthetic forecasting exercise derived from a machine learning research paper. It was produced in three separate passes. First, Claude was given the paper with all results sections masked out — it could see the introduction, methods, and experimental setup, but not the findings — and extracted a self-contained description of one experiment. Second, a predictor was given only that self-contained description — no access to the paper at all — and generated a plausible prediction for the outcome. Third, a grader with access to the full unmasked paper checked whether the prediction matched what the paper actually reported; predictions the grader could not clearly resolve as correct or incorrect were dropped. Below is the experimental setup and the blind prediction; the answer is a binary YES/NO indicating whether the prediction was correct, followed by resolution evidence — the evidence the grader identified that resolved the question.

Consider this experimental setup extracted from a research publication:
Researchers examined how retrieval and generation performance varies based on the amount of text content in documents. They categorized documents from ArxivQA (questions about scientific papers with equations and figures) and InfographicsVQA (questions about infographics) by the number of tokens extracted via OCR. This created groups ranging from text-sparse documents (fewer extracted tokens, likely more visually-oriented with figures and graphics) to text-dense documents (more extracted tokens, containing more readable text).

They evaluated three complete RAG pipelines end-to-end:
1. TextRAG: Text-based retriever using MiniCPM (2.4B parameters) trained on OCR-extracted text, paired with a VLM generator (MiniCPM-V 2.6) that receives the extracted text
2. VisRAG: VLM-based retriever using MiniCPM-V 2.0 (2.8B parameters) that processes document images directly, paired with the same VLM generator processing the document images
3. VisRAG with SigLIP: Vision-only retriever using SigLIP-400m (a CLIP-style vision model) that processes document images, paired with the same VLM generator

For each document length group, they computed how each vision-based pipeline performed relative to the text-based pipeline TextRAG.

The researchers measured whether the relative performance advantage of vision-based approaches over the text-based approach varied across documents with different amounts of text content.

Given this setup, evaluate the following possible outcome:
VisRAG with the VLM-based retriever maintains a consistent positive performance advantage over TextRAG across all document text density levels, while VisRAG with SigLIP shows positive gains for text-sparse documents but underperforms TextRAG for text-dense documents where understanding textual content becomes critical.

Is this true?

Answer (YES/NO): NO